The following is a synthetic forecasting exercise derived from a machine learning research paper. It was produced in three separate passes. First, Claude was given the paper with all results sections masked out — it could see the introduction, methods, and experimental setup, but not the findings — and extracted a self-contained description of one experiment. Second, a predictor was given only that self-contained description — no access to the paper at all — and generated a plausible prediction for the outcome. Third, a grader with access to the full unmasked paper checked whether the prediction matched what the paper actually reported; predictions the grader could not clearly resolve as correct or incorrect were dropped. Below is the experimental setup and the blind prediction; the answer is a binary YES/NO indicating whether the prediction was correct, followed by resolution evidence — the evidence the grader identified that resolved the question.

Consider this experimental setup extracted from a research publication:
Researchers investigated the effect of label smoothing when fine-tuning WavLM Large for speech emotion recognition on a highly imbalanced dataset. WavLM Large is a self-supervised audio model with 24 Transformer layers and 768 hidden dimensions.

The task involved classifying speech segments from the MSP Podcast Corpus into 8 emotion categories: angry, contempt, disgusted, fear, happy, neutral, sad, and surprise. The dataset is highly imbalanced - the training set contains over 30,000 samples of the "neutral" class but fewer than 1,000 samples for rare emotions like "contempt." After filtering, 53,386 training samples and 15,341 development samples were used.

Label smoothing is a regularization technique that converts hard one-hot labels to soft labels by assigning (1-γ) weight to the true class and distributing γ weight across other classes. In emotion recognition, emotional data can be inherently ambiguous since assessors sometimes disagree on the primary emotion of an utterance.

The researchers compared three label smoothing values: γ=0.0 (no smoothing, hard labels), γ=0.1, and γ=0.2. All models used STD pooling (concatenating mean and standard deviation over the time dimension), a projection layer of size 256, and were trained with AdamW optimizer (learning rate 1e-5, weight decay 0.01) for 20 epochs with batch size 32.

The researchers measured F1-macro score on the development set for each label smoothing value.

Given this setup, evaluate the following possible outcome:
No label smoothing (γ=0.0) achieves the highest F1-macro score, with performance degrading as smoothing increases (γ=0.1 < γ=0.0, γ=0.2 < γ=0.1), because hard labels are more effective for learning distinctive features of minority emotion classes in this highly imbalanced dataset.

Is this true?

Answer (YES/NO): YES